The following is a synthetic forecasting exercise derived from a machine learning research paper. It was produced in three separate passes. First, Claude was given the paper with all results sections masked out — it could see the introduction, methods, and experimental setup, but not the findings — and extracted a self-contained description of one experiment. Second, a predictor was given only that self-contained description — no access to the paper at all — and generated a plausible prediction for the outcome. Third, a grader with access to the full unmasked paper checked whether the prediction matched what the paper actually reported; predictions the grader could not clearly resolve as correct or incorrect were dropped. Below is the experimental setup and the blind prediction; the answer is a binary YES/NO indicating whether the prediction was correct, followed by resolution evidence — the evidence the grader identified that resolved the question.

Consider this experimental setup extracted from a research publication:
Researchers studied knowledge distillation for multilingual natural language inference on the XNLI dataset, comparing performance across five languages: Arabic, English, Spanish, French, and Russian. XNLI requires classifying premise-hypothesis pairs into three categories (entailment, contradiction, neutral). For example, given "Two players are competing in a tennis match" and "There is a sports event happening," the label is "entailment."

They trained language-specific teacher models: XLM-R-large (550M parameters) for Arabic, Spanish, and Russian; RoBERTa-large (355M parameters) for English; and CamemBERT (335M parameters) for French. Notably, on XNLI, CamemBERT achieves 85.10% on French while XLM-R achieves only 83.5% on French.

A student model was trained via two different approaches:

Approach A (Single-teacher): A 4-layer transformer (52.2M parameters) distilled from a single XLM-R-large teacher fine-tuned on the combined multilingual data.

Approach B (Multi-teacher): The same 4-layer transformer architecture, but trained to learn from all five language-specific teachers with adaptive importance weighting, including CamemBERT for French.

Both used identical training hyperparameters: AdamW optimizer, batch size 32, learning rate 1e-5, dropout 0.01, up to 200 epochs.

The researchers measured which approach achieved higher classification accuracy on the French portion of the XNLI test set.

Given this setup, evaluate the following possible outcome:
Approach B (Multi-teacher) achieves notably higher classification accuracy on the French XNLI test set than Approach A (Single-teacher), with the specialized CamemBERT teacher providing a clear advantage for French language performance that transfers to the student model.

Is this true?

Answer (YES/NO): NO